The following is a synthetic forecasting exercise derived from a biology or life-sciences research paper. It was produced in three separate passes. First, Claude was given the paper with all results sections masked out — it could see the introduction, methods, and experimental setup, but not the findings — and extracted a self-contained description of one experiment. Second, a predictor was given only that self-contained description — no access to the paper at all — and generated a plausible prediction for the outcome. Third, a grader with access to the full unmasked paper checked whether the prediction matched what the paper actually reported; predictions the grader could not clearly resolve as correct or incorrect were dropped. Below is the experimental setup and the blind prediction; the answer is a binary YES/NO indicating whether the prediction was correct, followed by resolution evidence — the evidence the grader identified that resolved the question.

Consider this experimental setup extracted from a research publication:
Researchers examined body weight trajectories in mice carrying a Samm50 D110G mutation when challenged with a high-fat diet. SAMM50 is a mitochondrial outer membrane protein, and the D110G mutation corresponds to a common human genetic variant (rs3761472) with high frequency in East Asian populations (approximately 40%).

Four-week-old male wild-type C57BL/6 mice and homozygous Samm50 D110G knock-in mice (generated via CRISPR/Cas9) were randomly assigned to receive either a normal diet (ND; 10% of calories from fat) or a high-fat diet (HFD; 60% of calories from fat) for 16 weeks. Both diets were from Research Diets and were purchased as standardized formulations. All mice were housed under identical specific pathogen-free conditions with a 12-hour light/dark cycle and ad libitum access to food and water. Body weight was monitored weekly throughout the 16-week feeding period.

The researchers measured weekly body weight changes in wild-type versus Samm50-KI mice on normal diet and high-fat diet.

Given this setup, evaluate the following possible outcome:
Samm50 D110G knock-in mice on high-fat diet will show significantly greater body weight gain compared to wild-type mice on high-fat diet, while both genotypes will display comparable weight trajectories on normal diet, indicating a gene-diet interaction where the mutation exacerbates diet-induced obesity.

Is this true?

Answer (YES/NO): YES